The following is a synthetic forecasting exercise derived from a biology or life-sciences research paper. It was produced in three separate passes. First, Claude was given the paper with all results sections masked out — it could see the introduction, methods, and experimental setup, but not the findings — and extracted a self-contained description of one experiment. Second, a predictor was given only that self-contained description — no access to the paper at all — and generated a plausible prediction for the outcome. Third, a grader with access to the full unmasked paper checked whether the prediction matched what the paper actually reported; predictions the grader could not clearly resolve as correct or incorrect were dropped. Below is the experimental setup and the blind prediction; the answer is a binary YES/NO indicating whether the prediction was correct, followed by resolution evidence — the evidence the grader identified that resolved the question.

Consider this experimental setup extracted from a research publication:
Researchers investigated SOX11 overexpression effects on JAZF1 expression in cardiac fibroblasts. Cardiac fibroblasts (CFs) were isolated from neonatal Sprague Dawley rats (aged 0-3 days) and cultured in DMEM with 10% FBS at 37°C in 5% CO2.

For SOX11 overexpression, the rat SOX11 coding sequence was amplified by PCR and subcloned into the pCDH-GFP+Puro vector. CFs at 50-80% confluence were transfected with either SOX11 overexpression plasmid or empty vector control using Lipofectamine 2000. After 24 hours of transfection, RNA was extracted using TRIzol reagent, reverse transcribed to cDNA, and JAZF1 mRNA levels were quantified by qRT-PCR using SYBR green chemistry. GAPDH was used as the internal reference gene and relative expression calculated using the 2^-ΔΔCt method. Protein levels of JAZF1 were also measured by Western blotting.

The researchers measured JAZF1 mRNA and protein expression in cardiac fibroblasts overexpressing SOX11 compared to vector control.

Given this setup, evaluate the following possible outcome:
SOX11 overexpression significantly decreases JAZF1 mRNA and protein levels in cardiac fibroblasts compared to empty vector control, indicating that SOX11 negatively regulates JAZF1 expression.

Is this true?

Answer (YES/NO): NO